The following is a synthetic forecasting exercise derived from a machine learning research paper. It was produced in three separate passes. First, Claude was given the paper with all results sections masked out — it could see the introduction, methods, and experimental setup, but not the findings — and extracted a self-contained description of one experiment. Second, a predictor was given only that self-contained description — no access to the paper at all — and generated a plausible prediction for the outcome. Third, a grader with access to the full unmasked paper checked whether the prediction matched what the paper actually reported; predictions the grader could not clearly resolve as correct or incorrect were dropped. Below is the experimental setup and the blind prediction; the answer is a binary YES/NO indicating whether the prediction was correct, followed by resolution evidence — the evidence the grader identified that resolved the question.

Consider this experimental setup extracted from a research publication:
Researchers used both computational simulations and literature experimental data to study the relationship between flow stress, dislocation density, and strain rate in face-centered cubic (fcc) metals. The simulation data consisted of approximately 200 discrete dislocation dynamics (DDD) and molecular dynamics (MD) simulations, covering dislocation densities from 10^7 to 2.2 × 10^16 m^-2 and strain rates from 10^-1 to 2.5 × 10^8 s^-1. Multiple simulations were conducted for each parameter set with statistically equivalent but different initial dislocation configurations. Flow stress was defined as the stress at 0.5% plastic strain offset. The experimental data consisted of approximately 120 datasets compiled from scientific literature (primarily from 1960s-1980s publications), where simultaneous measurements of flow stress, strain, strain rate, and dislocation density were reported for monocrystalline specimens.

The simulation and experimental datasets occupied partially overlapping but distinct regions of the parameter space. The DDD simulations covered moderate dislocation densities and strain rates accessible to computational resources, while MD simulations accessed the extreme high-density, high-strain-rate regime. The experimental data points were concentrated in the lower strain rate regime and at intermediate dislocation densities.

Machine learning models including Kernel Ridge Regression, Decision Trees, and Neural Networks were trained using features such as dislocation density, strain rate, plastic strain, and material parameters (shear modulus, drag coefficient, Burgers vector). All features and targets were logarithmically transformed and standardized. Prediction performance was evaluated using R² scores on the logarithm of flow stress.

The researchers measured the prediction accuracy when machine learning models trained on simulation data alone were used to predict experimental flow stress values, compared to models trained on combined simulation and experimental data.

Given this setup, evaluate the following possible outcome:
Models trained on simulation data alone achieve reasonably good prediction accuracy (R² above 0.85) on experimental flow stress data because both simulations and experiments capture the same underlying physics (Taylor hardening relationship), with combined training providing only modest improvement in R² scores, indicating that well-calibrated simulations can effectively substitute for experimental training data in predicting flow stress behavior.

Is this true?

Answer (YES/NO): NO